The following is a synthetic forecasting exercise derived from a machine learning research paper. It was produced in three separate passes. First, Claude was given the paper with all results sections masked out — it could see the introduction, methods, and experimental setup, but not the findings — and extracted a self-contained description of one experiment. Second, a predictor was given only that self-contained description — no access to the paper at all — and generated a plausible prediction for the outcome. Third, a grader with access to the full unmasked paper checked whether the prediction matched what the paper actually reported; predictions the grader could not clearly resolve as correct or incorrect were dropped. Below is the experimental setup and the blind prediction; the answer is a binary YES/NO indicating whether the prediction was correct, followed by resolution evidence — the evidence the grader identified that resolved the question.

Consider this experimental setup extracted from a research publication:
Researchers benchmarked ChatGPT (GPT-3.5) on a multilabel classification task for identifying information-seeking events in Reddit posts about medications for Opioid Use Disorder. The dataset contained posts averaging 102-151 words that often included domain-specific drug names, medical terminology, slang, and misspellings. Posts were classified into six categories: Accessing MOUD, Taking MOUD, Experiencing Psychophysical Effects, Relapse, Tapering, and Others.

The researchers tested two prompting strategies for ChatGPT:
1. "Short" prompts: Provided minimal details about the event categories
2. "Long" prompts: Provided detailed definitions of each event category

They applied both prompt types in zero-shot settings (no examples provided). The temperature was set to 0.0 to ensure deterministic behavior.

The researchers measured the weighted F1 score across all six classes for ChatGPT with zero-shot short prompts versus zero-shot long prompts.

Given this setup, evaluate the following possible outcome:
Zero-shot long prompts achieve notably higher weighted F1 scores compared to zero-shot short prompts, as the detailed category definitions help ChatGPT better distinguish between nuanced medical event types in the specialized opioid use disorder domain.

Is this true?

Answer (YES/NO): YES